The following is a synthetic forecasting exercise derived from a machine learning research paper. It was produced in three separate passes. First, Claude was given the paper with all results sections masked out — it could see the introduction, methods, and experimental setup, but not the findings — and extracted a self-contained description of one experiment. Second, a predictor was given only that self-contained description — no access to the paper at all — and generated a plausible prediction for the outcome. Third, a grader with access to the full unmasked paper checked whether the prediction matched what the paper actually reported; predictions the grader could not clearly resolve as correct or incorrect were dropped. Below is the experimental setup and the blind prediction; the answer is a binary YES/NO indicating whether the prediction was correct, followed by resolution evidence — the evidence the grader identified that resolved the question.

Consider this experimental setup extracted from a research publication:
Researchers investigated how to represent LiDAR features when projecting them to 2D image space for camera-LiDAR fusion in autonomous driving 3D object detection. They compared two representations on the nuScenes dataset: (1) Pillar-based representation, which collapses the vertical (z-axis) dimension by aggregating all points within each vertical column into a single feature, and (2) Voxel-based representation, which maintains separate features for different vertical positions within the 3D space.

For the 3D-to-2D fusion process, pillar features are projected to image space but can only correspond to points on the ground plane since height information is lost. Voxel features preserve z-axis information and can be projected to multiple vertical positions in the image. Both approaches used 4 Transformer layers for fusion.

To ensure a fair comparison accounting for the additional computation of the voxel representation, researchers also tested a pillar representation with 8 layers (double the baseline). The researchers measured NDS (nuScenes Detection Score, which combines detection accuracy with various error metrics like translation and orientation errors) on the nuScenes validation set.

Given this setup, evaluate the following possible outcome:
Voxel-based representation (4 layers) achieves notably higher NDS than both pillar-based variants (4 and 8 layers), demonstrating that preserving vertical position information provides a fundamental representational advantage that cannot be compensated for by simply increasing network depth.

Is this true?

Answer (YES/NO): YES